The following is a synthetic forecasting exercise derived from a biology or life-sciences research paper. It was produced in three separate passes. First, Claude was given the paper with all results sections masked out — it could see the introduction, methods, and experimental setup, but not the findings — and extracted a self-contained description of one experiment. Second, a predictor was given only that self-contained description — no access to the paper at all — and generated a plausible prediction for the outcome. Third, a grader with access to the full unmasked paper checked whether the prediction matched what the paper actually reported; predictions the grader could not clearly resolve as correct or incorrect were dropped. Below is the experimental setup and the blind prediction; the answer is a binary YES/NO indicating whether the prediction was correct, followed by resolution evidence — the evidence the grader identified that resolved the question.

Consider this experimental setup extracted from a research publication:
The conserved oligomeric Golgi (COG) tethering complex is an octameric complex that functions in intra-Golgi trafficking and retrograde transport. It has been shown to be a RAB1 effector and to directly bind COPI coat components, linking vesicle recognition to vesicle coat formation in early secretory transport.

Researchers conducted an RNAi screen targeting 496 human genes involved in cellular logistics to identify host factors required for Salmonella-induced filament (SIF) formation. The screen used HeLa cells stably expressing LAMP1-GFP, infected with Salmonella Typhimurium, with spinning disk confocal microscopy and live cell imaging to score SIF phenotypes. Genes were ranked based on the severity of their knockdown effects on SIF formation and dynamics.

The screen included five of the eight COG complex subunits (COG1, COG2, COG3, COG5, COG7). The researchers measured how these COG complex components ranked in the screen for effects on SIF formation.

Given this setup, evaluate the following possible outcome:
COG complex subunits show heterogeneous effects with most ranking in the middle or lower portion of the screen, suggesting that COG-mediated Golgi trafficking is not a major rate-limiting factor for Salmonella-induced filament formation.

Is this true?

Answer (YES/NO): NO